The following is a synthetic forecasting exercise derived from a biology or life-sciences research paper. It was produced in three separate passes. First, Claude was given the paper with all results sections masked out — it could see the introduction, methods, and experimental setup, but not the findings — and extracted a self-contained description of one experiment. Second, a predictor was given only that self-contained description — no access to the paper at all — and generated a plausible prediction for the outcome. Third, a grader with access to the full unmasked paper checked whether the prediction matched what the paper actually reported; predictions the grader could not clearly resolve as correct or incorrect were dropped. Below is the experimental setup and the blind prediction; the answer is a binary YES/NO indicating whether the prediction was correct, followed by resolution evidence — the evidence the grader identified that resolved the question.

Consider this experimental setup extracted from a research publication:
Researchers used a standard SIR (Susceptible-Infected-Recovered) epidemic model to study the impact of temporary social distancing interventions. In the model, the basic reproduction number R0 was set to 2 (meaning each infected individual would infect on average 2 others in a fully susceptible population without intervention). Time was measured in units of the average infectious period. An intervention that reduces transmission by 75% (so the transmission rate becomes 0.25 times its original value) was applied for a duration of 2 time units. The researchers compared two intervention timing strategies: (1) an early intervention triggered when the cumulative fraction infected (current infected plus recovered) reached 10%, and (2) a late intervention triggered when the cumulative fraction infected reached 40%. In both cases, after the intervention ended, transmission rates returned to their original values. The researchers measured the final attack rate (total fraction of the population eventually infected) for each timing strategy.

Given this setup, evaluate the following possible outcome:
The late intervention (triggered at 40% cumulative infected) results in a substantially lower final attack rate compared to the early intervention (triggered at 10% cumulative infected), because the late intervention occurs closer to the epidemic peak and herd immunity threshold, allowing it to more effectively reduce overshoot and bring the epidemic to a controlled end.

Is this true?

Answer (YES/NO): YES